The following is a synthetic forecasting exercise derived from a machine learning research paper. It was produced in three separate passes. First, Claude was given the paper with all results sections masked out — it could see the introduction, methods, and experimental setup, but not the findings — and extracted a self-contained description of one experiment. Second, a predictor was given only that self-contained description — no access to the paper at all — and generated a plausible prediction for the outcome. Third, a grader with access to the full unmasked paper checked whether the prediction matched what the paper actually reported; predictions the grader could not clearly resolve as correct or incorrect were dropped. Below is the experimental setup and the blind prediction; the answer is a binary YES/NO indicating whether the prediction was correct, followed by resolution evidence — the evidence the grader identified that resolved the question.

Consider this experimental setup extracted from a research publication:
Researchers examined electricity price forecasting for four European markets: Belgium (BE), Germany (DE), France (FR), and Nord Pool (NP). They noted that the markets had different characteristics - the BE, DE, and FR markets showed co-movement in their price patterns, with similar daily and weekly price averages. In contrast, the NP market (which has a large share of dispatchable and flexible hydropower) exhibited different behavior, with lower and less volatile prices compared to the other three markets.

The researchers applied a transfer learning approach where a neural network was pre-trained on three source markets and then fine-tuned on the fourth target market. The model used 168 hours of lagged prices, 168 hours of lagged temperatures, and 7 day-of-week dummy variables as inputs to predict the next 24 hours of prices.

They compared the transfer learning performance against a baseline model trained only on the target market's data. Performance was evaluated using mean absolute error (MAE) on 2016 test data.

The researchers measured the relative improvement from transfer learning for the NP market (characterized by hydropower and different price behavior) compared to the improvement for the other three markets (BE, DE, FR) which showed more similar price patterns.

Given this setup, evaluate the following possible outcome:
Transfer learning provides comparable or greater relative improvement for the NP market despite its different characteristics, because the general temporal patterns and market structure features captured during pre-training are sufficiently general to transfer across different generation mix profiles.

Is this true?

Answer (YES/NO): YES